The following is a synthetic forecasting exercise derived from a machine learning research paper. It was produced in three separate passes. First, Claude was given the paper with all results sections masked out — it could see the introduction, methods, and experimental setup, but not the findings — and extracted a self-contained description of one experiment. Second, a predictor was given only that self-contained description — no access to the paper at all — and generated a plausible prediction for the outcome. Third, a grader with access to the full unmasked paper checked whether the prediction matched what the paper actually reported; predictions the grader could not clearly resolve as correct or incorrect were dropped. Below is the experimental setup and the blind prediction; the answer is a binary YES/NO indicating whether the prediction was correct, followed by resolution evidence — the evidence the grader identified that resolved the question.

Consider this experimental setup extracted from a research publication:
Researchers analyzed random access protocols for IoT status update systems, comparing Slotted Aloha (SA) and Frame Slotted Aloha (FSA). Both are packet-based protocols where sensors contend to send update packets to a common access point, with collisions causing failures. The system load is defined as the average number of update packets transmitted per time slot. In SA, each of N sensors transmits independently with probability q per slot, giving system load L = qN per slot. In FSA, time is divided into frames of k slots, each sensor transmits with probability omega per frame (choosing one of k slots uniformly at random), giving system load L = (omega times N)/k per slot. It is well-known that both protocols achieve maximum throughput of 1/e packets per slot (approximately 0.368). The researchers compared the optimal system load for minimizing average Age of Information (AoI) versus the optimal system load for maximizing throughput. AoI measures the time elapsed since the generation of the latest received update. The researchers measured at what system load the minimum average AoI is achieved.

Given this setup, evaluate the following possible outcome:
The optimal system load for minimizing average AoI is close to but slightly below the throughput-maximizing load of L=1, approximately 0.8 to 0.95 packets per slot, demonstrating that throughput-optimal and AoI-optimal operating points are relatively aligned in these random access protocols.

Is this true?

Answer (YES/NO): NO